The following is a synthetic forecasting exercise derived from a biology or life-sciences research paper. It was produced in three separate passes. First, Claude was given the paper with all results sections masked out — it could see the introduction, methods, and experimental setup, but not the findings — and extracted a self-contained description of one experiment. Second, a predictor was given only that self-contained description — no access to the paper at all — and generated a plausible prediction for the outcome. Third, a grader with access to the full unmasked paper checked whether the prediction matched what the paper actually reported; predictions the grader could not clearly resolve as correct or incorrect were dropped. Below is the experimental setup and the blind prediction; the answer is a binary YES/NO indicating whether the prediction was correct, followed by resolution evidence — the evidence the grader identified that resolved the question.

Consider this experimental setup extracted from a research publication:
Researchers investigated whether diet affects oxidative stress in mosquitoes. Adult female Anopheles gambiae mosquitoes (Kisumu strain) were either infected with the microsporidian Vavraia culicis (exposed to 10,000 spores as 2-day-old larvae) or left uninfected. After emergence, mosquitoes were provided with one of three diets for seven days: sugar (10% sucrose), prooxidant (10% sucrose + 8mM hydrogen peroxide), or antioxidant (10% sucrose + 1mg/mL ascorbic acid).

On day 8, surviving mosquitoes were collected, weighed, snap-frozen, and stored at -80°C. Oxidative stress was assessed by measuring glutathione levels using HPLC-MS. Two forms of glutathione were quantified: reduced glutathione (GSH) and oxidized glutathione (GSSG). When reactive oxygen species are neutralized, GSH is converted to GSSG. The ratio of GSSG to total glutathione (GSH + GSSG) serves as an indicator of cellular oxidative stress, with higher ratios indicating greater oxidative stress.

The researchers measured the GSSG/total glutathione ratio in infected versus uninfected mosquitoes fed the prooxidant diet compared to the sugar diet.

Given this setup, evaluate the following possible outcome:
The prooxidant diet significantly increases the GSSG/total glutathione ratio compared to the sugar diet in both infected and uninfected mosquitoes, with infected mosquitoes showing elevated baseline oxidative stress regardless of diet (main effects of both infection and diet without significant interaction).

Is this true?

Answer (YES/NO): NO